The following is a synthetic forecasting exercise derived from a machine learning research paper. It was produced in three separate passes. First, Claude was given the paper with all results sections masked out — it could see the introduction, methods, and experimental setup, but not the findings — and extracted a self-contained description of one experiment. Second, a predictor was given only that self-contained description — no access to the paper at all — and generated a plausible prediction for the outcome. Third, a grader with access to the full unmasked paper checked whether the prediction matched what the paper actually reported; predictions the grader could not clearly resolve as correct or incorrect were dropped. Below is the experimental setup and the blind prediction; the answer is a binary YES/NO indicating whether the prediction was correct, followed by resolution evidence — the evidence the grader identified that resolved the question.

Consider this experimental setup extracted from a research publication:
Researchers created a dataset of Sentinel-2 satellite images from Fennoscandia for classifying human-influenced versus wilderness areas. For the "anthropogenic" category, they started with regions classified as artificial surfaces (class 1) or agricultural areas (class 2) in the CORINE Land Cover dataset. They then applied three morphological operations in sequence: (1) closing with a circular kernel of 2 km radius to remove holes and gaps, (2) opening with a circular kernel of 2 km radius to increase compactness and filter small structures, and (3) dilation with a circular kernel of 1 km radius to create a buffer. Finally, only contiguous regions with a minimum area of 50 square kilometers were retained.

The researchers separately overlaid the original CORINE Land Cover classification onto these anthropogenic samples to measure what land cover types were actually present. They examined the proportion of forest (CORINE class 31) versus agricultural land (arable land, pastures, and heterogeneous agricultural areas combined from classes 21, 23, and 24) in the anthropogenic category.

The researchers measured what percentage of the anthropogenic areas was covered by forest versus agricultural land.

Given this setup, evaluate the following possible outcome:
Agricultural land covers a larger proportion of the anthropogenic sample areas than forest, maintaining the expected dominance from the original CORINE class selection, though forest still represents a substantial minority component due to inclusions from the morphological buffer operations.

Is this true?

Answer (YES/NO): NO